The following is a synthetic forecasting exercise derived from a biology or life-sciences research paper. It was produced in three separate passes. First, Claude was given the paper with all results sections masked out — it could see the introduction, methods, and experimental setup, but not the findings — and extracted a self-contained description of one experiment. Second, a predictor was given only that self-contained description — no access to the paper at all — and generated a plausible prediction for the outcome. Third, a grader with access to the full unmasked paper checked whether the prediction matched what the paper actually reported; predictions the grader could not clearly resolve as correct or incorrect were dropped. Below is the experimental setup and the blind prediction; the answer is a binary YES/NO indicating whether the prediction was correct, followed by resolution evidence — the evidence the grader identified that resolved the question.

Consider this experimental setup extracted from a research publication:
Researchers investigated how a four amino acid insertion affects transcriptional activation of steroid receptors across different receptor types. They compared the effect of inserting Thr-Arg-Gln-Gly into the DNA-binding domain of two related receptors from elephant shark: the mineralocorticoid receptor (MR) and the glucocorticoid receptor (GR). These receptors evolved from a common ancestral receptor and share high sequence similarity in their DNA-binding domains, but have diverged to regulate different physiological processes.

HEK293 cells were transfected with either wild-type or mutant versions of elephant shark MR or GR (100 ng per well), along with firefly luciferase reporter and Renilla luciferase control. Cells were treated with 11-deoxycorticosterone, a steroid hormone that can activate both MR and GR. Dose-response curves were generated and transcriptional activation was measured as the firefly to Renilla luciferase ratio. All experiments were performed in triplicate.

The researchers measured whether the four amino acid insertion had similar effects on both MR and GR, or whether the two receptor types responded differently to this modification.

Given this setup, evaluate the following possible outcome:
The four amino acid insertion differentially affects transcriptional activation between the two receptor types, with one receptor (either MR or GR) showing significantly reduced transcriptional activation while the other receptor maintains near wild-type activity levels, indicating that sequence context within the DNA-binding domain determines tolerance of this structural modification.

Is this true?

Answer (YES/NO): NO